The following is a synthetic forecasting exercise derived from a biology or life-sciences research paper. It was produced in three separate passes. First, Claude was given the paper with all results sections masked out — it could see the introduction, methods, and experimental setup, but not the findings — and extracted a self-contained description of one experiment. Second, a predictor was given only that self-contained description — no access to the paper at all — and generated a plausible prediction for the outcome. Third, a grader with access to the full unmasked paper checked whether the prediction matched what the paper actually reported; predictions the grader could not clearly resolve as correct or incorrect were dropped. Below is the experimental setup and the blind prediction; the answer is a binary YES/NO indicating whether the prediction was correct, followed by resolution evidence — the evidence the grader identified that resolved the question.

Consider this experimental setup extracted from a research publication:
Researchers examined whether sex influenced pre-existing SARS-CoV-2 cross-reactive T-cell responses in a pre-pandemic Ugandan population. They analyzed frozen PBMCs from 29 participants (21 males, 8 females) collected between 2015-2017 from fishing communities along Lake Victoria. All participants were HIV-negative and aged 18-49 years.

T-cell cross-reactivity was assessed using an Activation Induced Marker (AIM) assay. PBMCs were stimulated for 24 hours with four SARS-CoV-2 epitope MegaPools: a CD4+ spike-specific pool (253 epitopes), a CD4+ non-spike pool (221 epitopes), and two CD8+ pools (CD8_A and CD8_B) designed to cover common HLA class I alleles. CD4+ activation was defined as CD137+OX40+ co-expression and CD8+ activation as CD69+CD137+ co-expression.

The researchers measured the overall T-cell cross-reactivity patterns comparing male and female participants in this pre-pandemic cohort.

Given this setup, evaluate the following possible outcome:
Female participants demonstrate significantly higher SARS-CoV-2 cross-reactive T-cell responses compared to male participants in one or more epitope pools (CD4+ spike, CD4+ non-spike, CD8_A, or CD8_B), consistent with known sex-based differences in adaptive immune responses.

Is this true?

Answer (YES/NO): NO